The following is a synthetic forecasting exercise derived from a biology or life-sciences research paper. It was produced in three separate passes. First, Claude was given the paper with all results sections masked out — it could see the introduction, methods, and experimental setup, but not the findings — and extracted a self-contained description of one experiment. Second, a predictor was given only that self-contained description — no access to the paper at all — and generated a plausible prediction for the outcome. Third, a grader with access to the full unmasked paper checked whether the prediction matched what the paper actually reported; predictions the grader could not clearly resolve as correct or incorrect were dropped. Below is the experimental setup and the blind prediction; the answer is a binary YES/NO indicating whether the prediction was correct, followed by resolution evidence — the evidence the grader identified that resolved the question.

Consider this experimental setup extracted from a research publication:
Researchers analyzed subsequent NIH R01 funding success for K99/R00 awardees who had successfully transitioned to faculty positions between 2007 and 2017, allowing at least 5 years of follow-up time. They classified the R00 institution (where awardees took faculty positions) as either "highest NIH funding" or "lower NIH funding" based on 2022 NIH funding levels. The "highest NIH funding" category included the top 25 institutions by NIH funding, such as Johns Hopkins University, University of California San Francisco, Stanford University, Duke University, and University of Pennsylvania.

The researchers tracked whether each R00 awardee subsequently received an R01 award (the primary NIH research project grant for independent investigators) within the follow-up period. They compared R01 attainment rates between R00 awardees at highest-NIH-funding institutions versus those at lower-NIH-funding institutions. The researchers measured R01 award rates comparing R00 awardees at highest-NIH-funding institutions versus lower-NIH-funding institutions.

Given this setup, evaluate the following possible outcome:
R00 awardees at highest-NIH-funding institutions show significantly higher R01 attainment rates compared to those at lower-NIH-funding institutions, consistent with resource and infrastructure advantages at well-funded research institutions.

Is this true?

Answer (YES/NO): YES